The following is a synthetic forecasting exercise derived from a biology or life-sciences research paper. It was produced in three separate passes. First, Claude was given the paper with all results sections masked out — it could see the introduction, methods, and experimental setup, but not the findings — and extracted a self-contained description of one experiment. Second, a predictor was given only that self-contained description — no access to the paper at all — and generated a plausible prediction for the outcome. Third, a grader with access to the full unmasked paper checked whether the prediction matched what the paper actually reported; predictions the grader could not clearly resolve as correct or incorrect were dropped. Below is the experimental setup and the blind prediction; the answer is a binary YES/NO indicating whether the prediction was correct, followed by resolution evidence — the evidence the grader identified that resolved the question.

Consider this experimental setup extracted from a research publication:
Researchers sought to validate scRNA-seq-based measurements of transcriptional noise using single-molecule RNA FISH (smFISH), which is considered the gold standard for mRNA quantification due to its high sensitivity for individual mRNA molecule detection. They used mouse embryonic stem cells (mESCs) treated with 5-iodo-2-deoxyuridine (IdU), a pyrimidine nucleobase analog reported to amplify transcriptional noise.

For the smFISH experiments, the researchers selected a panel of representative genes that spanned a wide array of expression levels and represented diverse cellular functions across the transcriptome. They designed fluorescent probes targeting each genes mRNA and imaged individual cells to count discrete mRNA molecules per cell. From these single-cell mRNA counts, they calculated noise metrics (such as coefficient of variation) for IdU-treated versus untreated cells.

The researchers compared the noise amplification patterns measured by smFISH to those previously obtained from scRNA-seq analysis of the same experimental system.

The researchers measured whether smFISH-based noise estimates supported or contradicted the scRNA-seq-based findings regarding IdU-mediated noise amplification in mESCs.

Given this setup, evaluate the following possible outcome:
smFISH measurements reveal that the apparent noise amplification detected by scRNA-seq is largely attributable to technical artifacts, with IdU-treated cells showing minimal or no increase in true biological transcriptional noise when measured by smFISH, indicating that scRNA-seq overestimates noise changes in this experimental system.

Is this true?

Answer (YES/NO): NO